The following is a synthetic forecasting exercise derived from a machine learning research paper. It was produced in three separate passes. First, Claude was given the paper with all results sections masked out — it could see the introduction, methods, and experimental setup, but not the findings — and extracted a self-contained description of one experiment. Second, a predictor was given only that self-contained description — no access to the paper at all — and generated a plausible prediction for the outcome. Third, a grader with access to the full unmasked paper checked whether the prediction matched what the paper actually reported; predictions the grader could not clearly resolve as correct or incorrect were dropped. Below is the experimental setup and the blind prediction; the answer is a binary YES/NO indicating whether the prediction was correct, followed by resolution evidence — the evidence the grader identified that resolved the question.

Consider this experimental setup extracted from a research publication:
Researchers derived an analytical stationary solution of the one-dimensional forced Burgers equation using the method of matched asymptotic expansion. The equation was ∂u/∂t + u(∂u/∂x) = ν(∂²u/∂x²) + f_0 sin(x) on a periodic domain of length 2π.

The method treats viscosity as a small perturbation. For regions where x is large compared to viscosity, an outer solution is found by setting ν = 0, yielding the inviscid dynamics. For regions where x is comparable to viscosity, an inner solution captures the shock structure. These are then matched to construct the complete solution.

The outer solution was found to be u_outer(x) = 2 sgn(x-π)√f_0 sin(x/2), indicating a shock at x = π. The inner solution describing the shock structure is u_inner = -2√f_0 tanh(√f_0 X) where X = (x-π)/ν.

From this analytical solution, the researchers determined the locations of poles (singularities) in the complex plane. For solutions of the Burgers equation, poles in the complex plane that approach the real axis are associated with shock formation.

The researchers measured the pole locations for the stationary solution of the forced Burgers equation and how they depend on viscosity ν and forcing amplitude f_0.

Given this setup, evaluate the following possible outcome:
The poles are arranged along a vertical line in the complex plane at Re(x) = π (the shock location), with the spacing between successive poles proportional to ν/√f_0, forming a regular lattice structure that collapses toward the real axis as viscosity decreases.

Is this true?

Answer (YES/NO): YES